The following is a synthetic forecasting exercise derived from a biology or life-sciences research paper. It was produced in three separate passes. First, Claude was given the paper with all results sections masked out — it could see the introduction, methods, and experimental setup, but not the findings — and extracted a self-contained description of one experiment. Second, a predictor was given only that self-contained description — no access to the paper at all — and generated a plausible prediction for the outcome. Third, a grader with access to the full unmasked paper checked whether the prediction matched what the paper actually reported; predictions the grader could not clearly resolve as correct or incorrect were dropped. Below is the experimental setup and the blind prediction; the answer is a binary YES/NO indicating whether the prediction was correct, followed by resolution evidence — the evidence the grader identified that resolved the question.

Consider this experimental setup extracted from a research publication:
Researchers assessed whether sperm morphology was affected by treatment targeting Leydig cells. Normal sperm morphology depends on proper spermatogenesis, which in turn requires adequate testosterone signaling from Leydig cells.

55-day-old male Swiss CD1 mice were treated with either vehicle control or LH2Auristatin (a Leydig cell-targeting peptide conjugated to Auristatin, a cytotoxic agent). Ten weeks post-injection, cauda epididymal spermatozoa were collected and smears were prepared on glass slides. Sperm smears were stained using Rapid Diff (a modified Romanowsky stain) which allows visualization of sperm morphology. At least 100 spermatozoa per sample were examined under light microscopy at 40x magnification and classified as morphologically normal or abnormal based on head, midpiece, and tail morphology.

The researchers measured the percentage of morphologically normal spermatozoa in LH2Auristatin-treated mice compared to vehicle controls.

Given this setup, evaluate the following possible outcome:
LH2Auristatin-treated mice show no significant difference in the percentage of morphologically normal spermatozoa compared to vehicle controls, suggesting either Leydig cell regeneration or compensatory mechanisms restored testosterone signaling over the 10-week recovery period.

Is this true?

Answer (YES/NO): YES